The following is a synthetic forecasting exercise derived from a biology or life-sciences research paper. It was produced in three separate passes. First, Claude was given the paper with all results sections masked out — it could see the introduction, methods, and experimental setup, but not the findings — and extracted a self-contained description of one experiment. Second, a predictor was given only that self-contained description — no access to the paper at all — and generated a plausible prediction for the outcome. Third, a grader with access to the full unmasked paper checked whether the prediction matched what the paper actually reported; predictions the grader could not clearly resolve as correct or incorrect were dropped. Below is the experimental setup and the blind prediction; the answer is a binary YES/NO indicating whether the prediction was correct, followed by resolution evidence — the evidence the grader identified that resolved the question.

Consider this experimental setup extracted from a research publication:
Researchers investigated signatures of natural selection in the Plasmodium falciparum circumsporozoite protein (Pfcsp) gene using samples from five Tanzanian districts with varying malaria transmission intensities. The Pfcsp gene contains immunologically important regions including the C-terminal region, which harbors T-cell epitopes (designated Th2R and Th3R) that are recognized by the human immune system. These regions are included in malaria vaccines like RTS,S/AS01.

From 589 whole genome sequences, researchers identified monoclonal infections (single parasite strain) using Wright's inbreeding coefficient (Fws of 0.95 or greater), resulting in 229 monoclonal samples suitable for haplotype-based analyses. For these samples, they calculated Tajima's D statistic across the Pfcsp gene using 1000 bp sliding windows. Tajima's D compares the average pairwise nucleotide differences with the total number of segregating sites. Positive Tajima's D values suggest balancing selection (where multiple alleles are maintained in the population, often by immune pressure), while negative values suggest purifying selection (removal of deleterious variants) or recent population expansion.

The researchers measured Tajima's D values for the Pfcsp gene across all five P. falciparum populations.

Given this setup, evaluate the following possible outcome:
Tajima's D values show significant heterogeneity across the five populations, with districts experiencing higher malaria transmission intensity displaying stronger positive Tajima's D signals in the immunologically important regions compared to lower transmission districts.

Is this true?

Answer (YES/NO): NO